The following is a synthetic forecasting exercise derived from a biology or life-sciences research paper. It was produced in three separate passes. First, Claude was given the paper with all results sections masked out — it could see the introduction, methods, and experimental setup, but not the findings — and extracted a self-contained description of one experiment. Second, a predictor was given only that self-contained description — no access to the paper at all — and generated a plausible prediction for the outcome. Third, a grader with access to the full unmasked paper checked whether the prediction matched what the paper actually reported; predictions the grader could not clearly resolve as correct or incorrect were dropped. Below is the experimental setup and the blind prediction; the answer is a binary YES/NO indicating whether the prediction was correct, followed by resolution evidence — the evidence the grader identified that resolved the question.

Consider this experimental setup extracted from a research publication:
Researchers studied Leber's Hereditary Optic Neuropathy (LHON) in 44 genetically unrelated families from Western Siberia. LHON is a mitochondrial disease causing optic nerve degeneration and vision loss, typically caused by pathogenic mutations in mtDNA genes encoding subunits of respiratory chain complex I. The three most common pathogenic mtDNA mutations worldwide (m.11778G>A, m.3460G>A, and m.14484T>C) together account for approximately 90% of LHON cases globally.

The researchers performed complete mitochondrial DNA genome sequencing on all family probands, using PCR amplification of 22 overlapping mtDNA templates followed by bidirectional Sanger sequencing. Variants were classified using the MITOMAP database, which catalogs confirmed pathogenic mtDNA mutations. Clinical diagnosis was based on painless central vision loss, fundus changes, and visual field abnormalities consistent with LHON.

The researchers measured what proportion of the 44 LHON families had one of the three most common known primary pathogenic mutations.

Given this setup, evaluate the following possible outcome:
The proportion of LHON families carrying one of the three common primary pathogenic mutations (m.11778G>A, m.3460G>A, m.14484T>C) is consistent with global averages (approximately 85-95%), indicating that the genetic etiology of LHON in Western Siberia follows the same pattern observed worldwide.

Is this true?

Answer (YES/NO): NO